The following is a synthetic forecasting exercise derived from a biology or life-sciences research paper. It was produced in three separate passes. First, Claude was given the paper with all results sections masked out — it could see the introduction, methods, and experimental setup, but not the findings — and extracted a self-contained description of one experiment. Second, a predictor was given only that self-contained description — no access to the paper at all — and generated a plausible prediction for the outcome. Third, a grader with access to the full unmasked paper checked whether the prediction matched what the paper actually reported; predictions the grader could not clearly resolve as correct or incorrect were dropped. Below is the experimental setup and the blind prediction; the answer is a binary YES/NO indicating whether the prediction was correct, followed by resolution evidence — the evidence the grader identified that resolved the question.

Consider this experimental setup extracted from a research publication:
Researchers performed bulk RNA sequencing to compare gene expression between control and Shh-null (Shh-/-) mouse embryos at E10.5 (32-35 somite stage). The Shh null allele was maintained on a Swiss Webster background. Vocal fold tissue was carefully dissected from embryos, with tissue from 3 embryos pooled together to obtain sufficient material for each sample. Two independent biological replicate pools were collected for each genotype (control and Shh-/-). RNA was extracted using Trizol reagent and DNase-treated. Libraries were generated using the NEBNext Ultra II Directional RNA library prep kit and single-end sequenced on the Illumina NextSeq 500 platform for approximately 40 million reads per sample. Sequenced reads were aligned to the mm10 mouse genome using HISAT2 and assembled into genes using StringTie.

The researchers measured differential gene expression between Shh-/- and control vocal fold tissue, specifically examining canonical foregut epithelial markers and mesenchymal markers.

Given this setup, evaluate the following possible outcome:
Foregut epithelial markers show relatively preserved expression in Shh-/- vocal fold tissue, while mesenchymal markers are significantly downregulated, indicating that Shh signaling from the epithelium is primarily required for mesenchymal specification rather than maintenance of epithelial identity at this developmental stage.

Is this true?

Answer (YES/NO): NO